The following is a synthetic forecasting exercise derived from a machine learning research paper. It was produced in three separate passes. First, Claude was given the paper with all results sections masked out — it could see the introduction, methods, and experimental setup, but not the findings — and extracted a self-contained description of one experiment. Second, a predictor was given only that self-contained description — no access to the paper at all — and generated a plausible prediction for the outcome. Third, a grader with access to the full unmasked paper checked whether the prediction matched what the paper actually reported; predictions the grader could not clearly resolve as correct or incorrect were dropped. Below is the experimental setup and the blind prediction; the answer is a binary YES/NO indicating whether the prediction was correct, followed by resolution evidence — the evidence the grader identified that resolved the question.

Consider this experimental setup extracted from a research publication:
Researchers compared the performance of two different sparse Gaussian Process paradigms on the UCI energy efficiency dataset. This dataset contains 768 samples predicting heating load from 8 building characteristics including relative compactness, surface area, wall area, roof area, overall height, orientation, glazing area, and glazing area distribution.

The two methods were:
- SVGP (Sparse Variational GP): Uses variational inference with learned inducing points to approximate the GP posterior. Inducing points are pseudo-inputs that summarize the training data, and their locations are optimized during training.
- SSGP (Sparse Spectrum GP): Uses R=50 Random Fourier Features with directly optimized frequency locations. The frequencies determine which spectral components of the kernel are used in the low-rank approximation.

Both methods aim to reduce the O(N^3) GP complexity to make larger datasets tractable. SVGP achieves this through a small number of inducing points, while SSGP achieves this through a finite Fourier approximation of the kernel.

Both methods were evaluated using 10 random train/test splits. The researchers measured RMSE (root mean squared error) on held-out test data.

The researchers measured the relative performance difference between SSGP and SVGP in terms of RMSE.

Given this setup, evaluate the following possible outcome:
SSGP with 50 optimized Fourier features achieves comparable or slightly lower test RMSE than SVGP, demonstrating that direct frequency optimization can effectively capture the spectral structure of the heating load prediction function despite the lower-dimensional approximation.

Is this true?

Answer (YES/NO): NO